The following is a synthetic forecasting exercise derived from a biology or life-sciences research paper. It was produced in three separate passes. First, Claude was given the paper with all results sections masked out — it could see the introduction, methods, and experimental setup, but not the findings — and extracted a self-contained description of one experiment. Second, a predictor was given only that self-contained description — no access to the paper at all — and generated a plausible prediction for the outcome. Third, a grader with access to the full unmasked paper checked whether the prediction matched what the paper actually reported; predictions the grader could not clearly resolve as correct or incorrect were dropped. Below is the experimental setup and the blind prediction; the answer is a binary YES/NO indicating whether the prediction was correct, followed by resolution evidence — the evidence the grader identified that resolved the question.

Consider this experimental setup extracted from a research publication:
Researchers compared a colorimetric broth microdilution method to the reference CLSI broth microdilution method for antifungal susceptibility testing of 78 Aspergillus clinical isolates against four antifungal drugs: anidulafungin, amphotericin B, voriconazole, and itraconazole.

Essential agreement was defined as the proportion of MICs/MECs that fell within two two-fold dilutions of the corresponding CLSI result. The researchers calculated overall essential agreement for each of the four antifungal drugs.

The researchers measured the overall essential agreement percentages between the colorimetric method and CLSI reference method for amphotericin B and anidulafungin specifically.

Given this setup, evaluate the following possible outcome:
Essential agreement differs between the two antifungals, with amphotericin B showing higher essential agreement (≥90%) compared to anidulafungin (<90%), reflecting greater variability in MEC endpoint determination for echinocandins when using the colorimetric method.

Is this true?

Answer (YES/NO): NO